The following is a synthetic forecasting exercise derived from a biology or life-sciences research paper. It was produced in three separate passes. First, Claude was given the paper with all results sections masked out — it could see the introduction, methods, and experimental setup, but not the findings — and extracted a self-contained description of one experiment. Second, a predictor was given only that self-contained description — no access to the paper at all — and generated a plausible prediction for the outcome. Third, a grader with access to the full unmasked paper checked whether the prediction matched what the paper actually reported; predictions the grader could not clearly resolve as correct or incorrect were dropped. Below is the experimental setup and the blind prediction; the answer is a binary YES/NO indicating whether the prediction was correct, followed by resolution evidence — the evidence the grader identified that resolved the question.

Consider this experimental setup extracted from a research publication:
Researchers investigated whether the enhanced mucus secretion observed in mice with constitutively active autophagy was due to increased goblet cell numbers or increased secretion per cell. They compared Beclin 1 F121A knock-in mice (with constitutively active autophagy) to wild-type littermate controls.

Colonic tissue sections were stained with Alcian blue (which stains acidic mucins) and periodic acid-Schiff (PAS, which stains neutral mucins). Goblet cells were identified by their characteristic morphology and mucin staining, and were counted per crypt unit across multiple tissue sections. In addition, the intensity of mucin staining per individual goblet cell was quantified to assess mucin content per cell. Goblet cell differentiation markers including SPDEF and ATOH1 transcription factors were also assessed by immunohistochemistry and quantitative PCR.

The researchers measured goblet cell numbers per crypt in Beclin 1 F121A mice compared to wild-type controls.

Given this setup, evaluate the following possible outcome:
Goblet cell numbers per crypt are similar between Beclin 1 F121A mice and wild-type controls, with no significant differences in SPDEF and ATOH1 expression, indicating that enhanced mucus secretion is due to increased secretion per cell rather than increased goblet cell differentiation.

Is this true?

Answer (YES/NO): NO